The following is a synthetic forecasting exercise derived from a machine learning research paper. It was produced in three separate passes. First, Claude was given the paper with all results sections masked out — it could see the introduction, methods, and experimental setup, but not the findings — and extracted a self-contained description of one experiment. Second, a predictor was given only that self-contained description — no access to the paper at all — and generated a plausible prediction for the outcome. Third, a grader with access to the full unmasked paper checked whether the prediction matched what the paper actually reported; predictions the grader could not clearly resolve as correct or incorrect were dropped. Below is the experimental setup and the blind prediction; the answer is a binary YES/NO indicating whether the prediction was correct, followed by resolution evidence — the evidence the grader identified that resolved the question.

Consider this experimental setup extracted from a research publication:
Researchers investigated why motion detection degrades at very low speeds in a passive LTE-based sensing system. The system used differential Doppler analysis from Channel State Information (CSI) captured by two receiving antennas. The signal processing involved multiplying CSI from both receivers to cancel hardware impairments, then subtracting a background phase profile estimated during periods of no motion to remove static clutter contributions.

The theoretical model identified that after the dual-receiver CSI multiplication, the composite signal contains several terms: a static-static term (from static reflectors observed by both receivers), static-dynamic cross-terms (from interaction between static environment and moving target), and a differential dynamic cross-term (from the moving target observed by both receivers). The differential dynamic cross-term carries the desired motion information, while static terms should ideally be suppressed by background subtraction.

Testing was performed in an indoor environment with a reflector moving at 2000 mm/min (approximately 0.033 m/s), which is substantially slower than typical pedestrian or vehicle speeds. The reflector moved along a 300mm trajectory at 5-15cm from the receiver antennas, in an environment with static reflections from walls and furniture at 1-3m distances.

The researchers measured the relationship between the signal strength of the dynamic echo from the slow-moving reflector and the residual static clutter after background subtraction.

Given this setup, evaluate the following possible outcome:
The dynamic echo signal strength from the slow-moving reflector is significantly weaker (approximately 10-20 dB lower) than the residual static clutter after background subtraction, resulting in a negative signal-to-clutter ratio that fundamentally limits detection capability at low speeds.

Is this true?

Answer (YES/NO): NO